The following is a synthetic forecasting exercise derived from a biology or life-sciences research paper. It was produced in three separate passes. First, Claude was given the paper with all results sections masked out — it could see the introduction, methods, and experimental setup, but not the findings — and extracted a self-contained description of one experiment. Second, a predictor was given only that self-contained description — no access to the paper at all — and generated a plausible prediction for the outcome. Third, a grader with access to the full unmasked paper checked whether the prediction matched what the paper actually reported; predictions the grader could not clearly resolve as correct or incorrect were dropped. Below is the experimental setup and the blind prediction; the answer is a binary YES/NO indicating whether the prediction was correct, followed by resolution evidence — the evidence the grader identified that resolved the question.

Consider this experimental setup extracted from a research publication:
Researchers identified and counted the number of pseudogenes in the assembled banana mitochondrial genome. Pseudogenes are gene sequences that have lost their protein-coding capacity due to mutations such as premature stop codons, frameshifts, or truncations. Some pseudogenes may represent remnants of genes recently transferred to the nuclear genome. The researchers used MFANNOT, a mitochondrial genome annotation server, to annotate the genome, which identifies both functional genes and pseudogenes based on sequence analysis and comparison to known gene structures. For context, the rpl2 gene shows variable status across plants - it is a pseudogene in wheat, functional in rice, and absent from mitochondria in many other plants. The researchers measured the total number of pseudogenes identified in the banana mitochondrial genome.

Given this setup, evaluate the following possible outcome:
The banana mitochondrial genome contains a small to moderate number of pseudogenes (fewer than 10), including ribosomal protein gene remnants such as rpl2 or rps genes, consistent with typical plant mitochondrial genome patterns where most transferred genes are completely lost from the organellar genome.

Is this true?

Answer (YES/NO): YES